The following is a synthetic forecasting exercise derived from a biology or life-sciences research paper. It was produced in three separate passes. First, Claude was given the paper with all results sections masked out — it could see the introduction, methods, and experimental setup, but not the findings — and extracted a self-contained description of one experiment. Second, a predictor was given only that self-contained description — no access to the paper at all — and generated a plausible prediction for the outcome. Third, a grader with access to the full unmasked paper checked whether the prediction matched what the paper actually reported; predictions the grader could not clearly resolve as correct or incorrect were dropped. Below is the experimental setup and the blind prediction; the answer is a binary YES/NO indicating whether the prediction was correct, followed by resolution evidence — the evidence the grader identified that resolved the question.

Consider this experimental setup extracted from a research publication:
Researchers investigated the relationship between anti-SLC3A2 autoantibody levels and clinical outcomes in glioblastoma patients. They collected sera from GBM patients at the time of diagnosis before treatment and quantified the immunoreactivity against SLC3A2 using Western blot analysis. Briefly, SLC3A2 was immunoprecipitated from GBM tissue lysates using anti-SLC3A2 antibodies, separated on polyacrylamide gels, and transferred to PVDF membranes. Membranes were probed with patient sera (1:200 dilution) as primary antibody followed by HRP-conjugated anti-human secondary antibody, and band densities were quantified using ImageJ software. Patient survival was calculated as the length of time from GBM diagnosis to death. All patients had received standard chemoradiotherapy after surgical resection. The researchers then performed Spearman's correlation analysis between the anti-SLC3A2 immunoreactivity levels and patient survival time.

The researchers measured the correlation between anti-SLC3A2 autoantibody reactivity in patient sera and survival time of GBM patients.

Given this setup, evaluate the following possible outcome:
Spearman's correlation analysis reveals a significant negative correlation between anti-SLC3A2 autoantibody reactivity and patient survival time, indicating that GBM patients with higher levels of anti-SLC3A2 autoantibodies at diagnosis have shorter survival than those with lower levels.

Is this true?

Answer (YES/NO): NO